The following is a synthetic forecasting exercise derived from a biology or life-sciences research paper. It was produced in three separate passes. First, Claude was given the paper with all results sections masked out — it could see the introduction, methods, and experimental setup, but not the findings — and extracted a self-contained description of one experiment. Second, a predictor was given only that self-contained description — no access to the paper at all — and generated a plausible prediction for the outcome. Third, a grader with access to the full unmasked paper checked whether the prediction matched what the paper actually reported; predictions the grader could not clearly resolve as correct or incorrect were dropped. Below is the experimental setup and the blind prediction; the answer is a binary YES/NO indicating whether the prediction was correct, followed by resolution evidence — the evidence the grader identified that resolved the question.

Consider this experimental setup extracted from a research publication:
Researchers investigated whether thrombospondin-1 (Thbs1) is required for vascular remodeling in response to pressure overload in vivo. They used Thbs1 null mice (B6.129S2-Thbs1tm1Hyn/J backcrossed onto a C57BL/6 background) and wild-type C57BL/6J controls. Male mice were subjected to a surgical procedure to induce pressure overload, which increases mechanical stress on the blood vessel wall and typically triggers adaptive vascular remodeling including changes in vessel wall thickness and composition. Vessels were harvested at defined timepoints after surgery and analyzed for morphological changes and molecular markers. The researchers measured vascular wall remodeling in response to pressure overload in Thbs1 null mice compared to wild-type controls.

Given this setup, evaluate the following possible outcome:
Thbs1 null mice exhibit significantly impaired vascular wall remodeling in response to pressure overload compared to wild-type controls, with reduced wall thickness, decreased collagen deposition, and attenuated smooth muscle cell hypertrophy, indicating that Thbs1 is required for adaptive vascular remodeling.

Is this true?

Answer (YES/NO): NO